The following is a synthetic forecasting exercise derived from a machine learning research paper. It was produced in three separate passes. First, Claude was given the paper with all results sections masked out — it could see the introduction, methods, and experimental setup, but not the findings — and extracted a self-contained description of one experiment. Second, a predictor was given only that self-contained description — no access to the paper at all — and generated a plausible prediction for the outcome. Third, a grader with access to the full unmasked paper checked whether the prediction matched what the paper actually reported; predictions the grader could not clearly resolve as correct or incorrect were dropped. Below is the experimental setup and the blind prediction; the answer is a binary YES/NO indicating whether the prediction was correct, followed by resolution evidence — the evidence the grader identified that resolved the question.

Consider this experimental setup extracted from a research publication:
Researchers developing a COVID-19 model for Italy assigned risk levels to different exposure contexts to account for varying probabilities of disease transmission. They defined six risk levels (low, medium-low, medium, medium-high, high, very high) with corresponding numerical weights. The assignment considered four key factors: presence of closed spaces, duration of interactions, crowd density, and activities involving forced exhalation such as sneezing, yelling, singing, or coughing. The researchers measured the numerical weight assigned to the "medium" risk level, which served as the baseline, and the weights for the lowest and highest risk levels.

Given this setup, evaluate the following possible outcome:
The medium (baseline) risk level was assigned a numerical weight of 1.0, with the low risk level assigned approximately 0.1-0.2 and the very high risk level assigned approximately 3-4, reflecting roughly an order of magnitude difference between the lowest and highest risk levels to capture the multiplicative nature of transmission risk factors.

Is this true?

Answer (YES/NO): NO